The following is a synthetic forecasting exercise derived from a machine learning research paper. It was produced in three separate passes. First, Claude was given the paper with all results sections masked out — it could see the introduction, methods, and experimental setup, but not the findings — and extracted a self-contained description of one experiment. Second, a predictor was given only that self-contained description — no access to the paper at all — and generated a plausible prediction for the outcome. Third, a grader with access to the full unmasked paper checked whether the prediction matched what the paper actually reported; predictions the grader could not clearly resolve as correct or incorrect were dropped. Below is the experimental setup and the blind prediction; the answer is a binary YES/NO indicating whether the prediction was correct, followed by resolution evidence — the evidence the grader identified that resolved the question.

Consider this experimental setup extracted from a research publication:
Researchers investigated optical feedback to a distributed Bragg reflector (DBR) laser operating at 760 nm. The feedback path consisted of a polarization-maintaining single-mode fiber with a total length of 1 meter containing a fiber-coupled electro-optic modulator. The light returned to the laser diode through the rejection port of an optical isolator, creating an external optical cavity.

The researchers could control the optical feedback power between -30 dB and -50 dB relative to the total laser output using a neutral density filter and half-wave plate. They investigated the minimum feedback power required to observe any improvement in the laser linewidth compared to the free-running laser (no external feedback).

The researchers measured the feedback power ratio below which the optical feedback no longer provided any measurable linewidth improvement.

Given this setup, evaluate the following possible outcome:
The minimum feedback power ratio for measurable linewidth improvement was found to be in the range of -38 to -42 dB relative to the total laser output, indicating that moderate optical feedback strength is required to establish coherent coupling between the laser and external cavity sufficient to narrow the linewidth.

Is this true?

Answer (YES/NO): NO